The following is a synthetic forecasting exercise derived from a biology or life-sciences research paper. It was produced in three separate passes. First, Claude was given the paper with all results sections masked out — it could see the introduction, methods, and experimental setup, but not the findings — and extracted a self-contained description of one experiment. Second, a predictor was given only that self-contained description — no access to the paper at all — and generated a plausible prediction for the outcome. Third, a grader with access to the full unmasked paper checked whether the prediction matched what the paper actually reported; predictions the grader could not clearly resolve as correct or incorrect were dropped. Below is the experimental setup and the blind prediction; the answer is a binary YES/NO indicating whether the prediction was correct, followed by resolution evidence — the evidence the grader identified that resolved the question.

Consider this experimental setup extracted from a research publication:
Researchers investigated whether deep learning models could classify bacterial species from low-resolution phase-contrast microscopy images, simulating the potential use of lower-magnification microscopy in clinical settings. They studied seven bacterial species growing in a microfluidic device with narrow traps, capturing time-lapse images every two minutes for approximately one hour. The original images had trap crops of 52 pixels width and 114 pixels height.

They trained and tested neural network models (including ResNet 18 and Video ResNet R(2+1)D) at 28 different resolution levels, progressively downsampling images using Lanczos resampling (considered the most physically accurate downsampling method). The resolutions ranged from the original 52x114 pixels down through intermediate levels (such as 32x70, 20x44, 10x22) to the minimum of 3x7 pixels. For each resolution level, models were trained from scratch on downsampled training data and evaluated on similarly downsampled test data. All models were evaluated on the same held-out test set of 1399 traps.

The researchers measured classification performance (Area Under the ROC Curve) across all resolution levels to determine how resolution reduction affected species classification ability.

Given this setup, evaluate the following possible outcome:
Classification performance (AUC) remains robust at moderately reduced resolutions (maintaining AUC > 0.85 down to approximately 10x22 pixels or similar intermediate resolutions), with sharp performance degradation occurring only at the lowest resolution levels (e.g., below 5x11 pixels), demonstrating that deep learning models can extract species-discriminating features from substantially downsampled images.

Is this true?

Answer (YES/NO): NO